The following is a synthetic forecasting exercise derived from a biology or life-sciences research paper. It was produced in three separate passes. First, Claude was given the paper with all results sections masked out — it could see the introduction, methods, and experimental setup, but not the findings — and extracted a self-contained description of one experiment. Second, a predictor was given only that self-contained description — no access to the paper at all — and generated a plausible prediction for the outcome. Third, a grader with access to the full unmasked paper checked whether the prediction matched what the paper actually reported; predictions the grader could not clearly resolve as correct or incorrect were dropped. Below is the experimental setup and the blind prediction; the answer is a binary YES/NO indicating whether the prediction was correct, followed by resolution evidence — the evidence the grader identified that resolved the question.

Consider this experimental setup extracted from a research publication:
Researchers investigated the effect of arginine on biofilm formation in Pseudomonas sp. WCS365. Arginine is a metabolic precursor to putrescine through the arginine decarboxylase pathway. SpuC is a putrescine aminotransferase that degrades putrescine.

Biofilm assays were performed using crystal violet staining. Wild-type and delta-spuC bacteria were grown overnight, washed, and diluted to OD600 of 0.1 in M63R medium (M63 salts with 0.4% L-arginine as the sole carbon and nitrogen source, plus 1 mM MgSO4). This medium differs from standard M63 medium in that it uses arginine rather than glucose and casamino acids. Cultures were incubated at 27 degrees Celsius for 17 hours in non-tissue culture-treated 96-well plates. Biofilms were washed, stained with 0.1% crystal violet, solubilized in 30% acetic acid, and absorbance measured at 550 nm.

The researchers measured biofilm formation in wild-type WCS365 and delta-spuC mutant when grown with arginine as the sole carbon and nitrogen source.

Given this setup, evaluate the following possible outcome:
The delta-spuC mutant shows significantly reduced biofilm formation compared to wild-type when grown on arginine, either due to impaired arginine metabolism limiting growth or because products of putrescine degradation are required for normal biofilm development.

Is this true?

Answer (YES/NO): NO